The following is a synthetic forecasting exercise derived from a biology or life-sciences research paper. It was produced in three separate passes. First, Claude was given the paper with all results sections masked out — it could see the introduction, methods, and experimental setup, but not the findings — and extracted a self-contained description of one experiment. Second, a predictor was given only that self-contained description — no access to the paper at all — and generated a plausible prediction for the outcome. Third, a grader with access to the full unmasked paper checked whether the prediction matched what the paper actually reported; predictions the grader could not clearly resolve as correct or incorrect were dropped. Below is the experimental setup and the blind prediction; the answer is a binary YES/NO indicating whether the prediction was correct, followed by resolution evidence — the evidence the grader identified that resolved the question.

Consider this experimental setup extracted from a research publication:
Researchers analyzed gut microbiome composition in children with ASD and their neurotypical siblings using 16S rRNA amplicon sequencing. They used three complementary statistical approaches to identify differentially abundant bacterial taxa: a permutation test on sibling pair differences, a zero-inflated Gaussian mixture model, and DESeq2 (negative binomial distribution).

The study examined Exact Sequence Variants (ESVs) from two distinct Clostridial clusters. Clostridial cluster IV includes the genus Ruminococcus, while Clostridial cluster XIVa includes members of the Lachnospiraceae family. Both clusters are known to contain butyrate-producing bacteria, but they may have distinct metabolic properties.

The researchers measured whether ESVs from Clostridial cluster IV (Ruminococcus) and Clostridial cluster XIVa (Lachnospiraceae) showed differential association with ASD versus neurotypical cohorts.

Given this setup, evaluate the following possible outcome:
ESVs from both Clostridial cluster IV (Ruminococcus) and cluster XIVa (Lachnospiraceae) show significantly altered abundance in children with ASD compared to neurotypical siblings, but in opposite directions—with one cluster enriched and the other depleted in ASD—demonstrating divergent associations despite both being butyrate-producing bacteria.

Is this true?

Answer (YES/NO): YES